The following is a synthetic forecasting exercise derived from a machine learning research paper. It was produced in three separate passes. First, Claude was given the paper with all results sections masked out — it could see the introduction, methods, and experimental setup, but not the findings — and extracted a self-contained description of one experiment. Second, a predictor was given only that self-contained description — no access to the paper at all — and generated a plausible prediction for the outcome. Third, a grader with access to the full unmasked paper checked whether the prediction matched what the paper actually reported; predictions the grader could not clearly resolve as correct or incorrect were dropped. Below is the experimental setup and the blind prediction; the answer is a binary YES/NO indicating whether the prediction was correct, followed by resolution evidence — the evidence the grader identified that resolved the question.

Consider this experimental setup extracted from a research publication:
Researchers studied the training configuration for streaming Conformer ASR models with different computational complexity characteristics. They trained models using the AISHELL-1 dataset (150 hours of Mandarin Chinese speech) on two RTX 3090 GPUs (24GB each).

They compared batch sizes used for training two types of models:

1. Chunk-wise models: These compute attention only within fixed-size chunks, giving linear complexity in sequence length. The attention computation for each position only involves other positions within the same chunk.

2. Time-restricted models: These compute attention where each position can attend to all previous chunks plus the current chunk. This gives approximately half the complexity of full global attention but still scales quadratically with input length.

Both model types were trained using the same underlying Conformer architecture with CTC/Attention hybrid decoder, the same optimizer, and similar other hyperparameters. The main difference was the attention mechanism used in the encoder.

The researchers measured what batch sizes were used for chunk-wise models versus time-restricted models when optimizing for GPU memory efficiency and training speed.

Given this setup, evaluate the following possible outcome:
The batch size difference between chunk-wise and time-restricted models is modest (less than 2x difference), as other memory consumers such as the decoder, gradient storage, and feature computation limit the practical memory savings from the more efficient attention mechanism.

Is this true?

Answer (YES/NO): YES